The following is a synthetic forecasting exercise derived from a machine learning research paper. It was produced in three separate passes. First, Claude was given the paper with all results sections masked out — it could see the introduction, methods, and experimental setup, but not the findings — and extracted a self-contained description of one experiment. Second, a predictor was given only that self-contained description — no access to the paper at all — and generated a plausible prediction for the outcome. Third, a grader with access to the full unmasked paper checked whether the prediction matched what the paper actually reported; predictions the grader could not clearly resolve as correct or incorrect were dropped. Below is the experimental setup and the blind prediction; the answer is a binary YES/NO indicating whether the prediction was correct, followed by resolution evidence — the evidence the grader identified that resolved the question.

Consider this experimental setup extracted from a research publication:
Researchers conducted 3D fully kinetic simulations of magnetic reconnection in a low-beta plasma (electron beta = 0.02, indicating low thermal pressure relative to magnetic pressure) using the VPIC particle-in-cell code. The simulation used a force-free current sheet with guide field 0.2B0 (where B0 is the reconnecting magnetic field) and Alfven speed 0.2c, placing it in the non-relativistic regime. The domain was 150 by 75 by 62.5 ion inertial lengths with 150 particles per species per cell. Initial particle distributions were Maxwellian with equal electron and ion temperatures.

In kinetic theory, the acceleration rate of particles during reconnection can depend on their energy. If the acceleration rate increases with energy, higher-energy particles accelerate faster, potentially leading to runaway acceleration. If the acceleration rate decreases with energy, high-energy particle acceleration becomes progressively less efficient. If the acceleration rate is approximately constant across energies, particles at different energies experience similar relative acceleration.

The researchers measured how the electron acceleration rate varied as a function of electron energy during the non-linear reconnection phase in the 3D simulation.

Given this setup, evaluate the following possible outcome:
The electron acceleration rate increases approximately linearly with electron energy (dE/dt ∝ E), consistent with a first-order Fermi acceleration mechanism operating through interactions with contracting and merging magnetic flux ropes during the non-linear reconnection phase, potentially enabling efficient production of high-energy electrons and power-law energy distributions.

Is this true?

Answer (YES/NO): YES